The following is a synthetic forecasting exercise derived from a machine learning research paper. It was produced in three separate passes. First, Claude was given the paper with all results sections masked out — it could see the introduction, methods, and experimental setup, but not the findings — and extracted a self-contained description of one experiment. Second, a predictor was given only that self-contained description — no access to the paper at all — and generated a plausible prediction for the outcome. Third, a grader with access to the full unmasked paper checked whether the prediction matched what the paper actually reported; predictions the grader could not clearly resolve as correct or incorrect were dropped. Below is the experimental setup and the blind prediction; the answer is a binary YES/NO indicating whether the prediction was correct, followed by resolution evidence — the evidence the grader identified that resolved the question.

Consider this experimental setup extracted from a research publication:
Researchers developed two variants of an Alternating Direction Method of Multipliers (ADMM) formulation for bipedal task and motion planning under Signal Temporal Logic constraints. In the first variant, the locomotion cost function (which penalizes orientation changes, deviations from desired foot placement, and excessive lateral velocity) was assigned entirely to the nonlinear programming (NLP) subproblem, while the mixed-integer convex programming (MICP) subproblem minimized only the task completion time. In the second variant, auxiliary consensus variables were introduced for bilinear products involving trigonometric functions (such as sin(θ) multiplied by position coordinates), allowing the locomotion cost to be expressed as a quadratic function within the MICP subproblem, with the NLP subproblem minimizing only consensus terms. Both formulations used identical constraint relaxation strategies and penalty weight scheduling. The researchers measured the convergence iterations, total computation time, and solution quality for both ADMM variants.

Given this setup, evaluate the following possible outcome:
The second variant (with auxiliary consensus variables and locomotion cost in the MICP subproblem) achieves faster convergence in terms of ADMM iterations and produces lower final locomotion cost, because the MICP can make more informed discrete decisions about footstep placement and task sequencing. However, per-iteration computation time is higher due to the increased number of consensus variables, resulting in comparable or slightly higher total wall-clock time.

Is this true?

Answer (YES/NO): NO